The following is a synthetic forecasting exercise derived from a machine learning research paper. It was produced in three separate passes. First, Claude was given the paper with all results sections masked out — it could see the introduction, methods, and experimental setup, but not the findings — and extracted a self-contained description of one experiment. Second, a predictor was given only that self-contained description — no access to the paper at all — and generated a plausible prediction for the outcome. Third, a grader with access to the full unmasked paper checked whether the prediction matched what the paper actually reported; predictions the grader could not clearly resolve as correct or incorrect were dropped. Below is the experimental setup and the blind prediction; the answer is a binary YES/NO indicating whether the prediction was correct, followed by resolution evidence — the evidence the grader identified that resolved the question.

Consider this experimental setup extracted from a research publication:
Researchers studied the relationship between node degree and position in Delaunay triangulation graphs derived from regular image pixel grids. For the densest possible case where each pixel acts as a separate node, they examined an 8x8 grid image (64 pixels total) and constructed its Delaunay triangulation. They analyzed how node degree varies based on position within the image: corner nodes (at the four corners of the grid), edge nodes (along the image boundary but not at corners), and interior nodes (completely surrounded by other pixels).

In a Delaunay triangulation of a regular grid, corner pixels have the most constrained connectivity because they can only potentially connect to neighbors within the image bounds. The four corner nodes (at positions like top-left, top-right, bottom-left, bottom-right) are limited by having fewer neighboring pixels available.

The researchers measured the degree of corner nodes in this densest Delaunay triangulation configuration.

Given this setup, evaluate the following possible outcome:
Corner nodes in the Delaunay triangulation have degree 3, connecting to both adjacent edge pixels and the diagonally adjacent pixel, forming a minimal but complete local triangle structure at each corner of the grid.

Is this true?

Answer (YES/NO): YES